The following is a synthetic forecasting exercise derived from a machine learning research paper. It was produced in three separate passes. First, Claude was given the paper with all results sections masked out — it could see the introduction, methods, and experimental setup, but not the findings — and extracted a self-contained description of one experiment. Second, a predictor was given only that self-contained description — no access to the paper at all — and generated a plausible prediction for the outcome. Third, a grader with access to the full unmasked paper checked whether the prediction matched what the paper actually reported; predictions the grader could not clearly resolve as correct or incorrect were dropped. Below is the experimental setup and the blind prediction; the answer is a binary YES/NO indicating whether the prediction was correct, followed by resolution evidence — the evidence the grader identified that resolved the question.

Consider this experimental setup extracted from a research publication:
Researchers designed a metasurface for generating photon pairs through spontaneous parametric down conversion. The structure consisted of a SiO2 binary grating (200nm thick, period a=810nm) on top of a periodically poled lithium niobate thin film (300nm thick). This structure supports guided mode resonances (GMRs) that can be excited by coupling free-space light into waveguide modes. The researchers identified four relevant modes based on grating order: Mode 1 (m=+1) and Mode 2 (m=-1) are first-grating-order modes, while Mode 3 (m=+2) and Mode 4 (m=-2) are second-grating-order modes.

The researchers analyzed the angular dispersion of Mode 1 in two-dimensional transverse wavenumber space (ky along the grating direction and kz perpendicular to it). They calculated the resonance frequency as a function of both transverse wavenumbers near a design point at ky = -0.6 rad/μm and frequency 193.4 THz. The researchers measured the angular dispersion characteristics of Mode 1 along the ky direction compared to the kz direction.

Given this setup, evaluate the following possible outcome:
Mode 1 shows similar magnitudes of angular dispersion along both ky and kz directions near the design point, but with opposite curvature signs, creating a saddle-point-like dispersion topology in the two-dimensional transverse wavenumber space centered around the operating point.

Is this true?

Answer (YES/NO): NO